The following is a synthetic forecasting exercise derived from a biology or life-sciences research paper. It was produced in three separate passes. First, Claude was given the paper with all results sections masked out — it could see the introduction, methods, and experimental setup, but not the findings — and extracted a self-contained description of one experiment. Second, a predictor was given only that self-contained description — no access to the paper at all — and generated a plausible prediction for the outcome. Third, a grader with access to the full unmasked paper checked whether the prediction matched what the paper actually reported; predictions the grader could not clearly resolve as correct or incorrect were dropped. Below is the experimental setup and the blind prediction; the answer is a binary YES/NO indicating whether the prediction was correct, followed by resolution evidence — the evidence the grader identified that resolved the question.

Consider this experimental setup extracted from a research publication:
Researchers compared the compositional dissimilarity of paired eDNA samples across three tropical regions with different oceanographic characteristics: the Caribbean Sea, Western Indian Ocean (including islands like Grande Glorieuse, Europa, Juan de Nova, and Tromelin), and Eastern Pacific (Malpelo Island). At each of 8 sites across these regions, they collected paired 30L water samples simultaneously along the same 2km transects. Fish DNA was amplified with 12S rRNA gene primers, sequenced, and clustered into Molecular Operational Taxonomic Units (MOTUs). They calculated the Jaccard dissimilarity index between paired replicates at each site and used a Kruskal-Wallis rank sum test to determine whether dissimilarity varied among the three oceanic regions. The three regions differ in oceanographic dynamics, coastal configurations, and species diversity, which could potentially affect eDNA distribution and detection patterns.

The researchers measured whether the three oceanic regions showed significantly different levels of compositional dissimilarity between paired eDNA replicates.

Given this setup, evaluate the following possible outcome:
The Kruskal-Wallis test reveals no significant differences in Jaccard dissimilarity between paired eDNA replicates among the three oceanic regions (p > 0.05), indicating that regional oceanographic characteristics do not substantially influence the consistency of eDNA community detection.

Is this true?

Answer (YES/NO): NO